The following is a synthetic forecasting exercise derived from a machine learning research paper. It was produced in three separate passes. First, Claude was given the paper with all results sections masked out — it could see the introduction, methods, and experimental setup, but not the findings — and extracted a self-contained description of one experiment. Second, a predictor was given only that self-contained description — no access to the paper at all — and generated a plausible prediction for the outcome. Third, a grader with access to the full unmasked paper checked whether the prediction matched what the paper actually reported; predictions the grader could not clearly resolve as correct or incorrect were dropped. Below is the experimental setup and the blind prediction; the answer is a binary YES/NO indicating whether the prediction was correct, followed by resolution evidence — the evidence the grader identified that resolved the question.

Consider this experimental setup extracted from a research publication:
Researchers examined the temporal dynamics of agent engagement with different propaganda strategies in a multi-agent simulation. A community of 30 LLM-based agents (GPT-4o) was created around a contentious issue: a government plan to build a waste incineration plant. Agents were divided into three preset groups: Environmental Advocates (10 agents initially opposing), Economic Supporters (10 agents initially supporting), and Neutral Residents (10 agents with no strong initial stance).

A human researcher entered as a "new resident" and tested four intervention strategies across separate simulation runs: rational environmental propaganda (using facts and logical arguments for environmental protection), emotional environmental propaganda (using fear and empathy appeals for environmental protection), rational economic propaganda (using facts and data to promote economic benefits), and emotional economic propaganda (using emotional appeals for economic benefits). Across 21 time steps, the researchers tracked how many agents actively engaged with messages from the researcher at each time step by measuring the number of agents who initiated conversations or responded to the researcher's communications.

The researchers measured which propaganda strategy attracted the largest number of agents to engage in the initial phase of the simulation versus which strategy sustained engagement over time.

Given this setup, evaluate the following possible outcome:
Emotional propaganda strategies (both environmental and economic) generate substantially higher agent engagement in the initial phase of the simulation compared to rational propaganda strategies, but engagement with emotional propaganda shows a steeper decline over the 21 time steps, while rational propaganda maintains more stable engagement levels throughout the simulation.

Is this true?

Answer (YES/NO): NO